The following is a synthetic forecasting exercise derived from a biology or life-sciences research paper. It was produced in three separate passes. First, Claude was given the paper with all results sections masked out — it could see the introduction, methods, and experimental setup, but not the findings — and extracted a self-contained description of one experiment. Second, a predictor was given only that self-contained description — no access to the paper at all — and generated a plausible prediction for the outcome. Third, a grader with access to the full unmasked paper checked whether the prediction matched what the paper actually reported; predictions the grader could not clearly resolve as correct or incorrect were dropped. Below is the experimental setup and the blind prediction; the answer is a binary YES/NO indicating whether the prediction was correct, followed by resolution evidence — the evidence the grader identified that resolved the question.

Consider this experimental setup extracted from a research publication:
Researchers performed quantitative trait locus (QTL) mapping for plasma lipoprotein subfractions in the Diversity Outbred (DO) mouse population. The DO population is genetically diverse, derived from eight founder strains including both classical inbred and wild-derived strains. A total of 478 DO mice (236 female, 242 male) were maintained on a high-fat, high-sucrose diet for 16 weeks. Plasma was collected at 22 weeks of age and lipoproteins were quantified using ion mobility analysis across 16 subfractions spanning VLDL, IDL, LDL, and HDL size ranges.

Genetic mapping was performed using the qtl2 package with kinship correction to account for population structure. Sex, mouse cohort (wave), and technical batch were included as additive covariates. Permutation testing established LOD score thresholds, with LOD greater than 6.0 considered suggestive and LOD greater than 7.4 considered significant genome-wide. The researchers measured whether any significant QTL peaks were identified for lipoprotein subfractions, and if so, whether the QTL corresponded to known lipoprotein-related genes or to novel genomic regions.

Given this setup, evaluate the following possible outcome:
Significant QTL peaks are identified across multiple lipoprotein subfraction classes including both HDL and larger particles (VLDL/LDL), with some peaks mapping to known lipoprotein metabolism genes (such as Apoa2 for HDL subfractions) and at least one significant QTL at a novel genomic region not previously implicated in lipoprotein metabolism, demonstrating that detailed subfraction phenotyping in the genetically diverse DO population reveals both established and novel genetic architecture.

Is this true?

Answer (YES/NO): YES